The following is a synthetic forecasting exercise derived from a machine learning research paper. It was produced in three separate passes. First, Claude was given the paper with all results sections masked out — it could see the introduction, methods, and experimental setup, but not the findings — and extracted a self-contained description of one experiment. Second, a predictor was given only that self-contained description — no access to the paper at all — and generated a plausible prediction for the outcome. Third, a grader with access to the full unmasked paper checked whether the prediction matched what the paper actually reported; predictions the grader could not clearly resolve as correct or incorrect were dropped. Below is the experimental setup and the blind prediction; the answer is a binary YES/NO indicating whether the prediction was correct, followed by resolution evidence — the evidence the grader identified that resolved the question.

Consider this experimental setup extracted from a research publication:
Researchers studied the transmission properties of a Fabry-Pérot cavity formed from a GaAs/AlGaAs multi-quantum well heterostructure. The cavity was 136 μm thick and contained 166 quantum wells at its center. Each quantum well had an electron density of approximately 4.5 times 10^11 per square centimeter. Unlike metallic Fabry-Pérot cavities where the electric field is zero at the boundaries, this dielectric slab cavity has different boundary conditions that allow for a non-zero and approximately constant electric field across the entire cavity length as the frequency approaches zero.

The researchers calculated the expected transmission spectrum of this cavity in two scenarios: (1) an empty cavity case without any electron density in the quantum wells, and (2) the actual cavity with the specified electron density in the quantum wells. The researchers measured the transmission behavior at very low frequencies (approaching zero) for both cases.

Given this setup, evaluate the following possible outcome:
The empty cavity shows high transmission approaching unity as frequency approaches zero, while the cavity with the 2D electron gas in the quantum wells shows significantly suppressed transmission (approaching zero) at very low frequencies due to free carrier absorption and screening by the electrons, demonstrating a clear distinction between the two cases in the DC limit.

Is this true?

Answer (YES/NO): YES